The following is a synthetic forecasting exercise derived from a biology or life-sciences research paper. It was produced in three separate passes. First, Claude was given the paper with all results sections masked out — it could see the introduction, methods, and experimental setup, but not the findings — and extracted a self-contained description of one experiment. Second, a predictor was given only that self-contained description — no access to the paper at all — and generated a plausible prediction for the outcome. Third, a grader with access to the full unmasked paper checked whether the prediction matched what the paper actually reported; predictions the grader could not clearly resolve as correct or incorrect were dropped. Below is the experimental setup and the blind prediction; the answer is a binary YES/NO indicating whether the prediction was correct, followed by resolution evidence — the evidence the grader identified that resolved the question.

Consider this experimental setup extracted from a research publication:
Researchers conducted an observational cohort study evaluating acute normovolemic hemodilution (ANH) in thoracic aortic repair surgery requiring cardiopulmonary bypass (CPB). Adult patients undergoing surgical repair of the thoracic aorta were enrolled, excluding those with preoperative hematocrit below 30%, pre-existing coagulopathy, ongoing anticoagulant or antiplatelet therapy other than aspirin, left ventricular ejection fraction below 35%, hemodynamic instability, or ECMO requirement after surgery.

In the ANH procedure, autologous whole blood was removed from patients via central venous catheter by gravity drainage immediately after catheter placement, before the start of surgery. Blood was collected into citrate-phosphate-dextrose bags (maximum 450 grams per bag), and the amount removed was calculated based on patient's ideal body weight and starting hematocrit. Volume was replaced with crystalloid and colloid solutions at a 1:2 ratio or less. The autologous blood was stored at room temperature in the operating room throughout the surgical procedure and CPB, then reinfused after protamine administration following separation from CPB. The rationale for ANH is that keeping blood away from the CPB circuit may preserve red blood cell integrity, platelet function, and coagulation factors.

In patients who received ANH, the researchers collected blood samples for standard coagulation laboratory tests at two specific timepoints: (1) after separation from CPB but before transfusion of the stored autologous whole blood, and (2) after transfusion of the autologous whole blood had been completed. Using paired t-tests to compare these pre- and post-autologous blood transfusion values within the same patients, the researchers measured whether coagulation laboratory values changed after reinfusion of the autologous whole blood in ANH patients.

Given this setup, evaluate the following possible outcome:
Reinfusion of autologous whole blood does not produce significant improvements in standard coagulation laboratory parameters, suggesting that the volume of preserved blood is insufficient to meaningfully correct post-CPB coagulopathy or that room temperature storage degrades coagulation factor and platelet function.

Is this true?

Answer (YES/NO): NO